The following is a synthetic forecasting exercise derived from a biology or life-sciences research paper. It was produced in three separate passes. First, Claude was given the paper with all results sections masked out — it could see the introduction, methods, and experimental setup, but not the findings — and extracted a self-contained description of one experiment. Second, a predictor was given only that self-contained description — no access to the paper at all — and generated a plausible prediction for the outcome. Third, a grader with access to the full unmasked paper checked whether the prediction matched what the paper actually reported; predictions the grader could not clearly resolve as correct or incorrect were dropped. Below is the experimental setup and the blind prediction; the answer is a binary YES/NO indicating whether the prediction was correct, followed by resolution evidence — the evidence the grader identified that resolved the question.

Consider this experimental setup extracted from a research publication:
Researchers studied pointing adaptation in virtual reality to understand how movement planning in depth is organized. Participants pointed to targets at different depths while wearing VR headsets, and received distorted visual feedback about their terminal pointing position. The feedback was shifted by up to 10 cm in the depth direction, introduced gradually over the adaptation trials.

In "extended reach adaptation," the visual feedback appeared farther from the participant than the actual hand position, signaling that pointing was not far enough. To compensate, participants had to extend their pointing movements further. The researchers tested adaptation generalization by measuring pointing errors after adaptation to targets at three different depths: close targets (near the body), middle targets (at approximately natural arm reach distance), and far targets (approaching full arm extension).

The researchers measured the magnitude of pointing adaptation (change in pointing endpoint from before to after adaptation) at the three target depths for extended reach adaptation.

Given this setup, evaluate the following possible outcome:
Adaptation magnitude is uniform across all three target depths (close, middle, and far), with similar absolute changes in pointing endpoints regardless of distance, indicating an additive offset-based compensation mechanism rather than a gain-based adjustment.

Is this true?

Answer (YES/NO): NO